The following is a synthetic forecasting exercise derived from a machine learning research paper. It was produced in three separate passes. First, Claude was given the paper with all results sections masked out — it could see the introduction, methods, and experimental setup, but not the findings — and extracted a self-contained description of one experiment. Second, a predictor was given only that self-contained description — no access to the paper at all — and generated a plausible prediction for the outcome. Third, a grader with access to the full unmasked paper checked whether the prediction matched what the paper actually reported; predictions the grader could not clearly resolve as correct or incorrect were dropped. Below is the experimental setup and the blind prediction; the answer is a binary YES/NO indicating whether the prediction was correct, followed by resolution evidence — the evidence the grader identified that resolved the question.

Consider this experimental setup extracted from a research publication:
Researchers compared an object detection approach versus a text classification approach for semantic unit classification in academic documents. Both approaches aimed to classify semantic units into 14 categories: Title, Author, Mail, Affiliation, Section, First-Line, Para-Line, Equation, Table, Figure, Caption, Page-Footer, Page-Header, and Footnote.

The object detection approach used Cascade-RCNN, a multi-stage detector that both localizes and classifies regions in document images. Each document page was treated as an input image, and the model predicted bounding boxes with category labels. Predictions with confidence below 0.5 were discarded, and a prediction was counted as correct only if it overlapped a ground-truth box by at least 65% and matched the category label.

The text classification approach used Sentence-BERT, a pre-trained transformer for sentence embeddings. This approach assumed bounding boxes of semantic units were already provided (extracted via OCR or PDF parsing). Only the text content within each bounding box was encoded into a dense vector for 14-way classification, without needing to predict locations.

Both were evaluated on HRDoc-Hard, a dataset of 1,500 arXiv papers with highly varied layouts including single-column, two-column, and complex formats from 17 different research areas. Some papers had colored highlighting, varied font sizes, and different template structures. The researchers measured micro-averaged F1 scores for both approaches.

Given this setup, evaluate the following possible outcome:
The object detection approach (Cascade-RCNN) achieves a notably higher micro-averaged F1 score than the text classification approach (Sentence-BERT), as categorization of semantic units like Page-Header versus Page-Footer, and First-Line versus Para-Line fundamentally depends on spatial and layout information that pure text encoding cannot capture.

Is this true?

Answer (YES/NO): NO